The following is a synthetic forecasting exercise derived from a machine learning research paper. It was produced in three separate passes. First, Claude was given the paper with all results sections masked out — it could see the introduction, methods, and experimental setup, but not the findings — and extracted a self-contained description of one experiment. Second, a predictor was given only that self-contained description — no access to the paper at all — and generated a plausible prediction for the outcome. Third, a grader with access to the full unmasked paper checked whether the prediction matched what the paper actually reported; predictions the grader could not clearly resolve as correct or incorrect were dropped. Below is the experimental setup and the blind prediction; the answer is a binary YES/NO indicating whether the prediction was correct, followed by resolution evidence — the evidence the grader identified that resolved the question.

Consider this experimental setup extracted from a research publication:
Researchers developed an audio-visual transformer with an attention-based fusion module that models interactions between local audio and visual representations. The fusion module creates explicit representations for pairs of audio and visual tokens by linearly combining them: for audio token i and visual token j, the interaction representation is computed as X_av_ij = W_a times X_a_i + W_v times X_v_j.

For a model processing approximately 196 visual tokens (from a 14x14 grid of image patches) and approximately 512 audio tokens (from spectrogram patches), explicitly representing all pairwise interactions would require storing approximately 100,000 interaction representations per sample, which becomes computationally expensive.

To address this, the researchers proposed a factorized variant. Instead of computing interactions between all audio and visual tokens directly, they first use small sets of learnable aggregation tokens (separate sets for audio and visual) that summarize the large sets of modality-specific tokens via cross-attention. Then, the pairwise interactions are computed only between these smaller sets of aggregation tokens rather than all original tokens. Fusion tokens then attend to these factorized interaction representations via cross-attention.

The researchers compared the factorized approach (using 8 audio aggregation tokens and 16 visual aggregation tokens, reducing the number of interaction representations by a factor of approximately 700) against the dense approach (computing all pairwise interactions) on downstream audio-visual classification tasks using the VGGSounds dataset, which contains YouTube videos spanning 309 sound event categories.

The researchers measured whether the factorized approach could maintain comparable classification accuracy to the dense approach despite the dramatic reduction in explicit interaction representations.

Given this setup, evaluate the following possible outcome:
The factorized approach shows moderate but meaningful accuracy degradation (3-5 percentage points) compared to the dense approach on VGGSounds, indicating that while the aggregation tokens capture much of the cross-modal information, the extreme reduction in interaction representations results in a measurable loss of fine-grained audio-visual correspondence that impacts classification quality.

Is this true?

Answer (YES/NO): NO